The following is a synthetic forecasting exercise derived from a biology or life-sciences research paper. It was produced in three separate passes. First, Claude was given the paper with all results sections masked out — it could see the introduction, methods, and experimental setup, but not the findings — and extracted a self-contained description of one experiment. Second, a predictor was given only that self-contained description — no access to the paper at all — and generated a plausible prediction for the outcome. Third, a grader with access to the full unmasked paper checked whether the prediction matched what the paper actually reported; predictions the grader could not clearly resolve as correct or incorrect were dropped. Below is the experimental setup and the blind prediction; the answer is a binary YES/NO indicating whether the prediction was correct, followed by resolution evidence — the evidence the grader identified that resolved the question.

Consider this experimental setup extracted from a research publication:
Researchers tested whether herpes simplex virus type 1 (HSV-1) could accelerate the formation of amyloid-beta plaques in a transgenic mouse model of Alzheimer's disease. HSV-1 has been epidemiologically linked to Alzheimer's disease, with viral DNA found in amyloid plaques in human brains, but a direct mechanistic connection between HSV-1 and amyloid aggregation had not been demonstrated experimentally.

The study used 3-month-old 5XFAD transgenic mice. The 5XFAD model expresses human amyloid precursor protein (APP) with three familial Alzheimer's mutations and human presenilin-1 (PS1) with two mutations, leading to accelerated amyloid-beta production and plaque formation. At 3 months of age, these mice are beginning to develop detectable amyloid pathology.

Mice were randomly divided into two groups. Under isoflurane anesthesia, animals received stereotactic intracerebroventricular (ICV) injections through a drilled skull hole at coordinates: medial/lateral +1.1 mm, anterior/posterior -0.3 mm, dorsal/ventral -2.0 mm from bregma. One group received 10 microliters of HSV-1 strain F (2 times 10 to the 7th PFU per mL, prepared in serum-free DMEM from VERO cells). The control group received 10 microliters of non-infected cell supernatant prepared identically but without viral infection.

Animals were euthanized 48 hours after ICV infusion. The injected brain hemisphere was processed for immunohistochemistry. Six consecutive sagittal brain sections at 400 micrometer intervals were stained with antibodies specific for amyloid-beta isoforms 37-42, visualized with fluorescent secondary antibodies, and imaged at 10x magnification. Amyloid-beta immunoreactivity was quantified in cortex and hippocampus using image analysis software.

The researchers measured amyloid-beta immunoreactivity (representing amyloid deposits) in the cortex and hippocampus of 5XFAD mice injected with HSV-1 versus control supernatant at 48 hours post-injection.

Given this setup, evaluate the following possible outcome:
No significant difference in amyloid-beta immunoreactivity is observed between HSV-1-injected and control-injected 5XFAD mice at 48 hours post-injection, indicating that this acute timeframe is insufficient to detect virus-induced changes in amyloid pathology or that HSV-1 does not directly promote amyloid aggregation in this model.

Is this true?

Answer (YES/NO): NO